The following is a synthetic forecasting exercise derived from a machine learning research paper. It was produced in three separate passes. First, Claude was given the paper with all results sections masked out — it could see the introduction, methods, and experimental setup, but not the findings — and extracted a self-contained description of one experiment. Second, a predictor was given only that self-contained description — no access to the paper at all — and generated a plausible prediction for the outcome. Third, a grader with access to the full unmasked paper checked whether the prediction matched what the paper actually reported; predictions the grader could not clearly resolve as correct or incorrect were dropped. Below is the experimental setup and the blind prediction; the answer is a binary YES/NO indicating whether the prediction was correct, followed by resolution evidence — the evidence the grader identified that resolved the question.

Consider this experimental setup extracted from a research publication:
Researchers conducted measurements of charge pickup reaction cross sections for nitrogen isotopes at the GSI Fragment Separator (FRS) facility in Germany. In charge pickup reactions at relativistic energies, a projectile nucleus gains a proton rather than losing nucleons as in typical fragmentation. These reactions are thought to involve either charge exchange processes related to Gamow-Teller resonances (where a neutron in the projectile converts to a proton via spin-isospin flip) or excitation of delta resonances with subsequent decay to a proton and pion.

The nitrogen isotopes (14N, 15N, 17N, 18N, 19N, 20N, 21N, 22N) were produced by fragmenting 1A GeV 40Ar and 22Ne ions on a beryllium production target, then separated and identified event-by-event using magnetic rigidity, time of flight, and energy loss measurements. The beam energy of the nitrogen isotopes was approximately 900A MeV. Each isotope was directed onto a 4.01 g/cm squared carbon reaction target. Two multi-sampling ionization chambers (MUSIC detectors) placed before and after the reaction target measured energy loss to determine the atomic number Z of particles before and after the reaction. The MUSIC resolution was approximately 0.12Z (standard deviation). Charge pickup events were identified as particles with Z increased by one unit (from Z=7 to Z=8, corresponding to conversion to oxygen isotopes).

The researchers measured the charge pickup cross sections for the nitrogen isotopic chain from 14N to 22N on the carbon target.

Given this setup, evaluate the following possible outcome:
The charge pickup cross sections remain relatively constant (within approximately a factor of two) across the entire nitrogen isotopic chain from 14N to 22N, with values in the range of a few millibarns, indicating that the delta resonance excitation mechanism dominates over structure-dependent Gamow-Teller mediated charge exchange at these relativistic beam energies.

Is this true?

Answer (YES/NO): NO